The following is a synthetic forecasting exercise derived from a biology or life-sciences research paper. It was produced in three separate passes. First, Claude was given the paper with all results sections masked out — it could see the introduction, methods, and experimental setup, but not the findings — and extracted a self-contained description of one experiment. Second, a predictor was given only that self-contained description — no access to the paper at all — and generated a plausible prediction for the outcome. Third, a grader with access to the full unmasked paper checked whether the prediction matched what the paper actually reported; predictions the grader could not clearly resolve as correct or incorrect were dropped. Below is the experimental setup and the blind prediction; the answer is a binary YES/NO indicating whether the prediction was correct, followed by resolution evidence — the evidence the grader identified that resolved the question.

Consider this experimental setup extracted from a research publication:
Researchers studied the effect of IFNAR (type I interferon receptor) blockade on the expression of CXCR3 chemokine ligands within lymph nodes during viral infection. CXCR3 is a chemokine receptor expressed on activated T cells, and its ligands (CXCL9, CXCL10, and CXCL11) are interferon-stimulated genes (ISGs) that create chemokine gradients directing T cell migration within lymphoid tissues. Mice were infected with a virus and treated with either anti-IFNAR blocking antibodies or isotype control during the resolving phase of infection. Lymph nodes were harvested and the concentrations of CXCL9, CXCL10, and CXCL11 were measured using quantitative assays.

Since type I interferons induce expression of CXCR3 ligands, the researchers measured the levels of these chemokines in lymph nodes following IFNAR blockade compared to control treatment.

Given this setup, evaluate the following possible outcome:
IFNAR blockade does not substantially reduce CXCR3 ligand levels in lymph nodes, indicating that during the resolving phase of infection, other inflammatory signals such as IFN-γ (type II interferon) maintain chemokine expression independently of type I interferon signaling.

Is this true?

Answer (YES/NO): NO